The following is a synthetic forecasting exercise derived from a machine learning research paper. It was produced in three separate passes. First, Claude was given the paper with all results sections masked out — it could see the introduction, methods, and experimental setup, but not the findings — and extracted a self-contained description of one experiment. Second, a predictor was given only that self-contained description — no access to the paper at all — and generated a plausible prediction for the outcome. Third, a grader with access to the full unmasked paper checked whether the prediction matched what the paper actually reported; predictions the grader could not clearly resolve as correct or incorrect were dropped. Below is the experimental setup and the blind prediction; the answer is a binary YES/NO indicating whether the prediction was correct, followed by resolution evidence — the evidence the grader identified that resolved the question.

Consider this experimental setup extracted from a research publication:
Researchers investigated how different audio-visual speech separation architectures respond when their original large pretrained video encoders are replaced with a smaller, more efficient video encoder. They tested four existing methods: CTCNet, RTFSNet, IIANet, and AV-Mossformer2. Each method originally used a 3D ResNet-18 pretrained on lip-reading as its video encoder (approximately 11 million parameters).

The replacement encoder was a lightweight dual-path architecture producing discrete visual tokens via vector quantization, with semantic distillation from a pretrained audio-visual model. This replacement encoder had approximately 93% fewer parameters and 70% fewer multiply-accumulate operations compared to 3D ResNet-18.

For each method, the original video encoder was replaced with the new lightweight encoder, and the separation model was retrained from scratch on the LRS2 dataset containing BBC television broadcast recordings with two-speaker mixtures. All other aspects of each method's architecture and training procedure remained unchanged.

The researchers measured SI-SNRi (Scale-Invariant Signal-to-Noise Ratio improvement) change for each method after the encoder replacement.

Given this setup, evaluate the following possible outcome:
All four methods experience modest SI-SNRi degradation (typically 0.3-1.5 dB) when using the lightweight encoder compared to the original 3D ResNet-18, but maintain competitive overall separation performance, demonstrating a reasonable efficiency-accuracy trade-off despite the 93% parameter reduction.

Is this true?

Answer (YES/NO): NO